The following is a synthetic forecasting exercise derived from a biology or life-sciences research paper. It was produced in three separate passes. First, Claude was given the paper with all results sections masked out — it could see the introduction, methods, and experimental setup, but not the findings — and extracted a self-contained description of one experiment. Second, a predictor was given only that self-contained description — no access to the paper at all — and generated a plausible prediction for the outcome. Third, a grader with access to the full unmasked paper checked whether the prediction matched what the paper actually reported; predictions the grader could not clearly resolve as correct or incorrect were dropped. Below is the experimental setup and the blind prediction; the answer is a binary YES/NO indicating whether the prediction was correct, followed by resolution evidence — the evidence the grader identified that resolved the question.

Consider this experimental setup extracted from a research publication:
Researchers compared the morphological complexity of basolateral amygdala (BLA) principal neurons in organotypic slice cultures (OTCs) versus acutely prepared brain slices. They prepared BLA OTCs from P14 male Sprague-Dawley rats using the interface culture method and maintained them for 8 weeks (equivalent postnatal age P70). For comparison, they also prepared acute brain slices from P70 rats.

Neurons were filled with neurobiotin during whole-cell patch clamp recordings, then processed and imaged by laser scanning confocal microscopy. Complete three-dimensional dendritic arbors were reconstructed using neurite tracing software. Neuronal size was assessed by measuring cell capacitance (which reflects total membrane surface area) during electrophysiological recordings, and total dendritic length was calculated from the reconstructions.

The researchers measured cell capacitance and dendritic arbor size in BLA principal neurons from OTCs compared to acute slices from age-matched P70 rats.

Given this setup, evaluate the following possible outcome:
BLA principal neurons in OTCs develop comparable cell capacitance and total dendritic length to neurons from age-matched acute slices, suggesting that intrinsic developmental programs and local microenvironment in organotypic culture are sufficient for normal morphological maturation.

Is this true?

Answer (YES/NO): NO